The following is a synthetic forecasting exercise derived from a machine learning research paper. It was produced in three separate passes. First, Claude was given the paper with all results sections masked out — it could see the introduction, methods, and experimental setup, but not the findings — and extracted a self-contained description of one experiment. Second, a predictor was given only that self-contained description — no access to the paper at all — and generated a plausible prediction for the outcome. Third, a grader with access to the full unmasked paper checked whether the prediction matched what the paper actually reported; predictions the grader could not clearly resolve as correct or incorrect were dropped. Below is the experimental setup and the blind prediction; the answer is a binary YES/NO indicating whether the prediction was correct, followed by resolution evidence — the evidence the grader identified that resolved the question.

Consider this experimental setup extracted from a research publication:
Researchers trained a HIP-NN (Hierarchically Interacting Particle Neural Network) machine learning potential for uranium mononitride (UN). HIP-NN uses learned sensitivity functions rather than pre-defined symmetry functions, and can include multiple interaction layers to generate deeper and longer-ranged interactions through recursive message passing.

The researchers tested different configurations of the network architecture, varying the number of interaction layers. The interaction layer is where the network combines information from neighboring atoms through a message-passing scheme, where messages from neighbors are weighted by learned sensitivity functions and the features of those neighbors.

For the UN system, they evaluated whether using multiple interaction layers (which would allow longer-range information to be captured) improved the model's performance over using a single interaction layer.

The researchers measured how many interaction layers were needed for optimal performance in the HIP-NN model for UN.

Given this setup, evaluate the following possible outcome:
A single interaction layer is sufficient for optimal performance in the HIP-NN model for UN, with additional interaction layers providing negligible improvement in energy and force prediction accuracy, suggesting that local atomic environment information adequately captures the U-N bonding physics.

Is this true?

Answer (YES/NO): YES